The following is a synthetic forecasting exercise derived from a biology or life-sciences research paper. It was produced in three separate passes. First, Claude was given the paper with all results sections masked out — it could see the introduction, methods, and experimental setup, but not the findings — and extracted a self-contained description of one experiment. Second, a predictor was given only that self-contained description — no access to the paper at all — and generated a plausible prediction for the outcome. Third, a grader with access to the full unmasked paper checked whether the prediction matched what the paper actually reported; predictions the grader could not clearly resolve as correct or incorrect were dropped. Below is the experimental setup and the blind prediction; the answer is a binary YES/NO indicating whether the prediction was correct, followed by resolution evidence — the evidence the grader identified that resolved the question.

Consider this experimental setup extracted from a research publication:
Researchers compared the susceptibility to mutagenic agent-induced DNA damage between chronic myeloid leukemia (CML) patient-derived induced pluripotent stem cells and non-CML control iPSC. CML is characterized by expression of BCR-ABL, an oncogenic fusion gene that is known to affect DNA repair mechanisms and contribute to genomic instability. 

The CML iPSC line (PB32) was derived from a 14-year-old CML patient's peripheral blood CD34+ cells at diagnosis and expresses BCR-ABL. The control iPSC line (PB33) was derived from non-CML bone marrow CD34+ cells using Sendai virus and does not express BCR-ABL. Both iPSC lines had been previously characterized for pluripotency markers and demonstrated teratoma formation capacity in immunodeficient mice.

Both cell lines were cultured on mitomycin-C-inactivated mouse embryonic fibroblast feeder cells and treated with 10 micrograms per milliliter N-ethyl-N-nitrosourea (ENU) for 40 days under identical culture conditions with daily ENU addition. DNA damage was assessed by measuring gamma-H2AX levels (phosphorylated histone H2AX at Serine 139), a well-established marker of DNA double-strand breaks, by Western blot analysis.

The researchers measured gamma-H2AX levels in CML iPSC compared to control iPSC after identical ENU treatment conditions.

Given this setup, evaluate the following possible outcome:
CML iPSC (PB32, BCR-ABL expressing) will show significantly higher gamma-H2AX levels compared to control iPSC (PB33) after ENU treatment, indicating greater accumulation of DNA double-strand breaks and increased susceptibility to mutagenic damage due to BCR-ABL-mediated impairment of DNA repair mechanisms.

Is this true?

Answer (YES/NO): YES